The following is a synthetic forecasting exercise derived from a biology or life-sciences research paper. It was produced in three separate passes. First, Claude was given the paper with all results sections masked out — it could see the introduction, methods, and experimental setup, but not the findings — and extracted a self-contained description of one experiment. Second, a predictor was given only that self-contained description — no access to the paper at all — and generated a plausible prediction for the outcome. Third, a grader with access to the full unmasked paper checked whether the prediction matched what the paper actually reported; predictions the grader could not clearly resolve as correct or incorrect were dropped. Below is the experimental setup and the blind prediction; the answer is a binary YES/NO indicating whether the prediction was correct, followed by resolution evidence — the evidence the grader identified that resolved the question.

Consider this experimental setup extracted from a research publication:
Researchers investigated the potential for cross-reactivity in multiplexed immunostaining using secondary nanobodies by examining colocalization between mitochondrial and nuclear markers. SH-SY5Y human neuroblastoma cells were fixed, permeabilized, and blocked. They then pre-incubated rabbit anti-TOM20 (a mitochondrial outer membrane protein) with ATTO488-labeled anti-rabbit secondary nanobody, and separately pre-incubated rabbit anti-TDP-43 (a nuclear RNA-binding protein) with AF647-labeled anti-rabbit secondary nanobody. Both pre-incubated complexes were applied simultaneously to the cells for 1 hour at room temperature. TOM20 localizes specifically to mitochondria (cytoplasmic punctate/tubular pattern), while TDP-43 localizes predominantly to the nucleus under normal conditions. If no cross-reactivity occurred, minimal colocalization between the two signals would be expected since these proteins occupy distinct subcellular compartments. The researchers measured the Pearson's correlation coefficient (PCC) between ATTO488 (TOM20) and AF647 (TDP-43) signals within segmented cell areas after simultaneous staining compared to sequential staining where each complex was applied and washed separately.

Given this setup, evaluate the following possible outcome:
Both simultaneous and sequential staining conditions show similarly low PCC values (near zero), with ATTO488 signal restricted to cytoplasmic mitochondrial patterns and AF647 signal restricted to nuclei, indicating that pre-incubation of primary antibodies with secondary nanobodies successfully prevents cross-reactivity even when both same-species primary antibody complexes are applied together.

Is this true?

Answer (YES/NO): NO